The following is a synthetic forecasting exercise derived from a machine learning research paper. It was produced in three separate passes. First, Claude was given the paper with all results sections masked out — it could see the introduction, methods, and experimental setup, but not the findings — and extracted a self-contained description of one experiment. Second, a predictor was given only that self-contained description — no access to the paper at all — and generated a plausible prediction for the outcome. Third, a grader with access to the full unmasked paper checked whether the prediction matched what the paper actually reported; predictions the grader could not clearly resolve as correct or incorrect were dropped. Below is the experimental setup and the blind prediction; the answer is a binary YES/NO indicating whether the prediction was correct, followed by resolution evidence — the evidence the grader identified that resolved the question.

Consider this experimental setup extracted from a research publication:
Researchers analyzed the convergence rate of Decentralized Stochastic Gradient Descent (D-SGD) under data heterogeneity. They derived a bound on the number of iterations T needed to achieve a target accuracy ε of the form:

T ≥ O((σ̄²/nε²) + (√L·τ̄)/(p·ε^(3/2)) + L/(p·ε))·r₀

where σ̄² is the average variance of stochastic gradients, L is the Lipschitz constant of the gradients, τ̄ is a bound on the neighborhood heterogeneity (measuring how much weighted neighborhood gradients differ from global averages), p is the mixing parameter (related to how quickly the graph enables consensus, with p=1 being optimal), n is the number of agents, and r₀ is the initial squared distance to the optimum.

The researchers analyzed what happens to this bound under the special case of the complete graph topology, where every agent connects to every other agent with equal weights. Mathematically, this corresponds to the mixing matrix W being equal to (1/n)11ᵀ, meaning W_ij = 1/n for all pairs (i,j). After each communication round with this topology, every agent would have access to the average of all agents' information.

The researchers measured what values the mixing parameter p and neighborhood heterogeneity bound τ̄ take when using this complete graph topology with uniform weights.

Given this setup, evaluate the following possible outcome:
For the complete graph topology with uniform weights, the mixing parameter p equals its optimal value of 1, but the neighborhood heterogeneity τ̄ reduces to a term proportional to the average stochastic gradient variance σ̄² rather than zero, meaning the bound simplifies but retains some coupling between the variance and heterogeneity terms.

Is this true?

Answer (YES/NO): NO